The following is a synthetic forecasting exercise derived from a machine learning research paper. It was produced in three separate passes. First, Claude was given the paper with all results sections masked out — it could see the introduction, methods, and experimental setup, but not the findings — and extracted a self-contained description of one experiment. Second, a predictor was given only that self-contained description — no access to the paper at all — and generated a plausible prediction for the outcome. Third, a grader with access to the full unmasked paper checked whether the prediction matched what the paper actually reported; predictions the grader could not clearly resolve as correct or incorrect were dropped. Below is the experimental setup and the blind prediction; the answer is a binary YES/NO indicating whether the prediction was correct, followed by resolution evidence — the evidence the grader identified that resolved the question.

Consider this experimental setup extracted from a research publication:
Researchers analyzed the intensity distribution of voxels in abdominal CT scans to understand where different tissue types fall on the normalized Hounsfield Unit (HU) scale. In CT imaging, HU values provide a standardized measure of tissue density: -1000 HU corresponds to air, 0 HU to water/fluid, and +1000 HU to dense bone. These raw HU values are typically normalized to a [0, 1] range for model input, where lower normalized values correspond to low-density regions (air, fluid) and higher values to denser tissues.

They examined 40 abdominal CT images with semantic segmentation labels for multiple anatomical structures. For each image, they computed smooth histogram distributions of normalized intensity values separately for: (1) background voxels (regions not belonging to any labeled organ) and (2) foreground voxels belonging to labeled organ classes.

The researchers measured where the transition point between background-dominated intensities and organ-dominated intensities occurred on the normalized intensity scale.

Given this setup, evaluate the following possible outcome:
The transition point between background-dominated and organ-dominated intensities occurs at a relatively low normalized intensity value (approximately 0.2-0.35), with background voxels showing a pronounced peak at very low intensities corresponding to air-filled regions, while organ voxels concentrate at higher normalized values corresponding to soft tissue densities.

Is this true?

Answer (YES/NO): NO